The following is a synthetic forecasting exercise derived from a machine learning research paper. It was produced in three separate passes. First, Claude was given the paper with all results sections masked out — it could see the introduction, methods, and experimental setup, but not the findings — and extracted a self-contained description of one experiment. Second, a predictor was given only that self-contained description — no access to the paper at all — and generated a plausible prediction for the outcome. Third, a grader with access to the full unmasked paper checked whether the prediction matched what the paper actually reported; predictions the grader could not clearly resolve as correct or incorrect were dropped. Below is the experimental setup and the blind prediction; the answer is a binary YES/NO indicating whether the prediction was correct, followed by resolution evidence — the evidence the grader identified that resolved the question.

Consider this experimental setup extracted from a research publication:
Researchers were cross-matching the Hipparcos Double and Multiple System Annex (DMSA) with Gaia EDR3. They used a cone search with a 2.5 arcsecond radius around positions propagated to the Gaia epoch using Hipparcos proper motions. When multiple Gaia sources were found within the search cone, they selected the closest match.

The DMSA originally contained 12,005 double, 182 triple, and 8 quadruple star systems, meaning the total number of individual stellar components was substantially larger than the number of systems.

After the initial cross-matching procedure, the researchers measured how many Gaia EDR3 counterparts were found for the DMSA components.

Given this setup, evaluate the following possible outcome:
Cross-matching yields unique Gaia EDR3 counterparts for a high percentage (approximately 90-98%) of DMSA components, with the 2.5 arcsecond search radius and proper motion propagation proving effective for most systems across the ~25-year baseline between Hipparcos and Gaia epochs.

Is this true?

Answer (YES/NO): YES